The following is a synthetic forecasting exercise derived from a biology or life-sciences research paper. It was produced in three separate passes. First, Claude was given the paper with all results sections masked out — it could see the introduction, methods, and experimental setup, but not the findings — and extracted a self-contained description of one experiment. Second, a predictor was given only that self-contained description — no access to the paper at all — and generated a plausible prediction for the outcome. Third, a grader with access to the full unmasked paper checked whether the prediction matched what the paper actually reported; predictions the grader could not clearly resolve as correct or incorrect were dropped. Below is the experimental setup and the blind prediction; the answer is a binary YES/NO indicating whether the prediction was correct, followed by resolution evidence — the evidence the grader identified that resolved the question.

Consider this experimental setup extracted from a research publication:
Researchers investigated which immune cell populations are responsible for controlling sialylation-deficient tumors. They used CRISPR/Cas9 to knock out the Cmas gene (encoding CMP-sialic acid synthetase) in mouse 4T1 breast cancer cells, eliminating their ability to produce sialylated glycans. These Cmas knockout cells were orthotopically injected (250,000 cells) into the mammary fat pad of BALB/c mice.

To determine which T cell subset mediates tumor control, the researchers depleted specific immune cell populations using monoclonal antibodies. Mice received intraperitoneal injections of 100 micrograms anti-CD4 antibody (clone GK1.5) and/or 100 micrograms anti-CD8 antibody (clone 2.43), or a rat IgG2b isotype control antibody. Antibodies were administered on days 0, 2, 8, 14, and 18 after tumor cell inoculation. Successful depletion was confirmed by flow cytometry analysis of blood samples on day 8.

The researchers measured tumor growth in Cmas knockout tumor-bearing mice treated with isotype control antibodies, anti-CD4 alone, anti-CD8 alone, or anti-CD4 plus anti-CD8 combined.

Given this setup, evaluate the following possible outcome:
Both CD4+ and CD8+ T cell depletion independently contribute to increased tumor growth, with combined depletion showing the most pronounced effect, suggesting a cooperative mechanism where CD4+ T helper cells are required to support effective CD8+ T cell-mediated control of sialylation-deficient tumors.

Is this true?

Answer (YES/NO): NO